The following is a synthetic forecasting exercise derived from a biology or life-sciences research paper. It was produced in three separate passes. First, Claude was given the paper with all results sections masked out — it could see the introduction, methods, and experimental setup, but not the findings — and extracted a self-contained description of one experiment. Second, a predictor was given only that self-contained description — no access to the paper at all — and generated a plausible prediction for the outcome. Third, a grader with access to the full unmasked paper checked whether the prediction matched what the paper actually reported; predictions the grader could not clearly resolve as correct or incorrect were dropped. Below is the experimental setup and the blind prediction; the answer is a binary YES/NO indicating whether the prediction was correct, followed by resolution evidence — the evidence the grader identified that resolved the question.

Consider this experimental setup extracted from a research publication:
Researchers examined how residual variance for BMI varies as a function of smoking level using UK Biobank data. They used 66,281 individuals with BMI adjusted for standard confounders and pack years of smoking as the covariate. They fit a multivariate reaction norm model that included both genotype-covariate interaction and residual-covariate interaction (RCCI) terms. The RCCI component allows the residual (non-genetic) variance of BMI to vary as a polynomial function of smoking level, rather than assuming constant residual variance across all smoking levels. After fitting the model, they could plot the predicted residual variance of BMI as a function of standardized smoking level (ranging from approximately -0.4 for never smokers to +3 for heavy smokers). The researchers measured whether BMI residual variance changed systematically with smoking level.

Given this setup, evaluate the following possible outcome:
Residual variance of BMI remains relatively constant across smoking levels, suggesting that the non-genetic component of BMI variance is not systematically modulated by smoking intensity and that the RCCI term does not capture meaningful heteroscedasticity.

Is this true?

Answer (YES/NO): NO